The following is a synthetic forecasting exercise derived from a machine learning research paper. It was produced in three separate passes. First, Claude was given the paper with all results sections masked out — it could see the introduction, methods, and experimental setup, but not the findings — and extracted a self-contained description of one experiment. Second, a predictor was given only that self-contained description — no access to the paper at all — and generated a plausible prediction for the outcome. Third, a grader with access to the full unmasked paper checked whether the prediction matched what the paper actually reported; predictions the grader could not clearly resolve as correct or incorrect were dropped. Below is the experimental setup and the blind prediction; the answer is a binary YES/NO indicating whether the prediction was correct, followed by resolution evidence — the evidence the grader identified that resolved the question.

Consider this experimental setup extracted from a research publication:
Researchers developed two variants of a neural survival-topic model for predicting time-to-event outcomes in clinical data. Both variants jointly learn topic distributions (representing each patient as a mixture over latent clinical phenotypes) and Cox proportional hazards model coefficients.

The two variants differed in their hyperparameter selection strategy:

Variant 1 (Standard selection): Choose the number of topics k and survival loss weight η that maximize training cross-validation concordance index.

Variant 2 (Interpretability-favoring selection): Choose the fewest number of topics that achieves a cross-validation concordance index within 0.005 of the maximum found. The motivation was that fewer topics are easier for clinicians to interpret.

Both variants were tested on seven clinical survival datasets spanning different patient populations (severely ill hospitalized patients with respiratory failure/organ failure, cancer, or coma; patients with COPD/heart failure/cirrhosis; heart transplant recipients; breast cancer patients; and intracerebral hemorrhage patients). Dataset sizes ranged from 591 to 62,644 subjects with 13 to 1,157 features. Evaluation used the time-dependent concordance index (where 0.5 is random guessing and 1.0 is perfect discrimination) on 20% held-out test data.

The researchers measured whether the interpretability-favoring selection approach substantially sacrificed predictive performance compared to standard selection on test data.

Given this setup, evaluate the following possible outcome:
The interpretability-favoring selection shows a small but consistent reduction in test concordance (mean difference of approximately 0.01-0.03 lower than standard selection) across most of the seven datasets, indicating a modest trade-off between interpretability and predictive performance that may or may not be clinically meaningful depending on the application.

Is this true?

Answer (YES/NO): NO